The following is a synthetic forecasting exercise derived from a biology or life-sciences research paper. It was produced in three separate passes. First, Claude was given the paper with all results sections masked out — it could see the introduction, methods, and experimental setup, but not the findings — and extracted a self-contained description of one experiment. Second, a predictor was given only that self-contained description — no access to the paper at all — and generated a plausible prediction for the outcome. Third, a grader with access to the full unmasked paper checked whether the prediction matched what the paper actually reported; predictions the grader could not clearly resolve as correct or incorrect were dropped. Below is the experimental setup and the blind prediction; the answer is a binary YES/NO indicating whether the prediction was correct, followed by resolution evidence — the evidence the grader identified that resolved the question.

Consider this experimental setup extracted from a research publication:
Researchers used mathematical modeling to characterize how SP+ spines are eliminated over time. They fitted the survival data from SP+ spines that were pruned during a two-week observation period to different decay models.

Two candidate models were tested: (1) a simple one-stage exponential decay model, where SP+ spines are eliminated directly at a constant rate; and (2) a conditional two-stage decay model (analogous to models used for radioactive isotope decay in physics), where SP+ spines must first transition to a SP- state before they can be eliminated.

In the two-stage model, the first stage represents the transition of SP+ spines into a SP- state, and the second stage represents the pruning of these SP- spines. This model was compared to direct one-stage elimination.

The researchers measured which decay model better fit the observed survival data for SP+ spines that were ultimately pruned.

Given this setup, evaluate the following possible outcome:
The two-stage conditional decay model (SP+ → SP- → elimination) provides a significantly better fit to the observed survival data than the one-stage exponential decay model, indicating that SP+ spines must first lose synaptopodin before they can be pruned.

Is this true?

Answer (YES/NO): YES